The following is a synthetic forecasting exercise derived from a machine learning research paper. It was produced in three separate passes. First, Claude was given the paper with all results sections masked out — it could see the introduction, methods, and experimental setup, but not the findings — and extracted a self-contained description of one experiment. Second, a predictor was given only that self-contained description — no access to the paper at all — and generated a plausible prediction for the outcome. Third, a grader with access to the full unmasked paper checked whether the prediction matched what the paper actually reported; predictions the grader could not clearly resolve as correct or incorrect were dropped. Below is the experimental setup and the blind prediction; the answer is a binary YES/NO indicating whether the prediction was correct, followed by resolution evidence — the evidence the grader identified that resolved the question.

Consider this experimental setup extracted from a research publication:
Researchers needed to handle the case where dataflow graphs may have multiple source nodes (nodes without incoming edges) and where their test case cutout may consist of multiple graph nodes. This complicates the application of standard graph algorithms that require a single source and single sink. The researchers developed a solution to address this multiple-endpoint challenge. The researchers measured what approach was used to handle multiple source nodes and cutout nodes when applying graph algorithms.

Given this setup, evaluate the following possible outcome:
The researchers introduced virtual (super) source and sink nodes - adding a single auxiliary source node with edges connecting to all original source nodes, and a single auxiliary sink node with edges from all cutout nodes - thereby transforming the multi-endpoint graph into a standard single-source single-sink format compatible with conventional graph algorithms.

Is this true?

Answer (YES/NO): YES